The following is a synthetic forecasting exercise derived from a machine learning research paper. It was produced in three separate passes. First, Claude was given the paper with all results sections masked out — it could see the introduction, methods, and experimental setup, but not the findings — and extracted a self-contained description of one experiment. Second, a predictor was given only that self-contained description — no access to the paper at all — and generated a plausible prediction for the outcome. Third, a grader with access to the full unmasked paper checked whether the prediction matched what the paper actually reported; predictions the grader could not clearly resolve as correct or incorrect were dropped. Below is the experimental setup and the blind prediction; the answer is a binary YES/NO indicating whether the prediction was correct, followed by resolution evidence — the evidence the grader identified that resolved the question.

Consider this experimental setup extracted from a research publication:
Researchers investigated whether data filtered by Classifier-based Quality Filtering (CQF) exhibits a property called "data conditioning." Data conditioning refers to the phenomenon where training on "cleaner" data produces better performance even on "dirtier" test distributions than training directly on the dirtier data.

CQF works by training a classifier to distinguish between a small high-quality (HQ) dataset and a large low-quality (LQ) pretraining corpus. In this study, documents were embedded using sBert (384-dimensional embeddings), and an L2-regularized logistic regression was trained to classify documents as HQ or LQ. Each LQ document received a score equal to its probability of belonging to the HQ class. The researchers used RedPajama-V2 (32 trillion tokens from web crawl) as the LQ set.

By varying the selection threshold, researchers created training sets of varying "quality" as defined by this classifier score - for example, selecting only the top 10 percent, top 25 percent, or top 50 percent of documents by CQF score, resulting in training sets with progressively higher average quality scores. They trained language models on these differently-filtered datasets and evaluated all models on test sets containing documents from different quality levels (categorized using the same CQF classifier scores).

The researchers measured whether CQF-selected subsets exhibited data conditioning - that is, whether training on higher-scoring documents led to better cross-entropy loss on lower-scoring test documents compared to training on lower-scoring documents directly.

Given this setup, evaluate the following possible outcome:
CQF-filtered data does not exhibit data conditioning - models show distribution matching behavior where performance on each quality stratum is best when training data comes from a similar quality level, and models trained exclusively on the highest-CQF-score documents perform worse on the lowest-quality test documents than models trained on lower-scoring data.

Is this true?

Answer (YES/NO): YES